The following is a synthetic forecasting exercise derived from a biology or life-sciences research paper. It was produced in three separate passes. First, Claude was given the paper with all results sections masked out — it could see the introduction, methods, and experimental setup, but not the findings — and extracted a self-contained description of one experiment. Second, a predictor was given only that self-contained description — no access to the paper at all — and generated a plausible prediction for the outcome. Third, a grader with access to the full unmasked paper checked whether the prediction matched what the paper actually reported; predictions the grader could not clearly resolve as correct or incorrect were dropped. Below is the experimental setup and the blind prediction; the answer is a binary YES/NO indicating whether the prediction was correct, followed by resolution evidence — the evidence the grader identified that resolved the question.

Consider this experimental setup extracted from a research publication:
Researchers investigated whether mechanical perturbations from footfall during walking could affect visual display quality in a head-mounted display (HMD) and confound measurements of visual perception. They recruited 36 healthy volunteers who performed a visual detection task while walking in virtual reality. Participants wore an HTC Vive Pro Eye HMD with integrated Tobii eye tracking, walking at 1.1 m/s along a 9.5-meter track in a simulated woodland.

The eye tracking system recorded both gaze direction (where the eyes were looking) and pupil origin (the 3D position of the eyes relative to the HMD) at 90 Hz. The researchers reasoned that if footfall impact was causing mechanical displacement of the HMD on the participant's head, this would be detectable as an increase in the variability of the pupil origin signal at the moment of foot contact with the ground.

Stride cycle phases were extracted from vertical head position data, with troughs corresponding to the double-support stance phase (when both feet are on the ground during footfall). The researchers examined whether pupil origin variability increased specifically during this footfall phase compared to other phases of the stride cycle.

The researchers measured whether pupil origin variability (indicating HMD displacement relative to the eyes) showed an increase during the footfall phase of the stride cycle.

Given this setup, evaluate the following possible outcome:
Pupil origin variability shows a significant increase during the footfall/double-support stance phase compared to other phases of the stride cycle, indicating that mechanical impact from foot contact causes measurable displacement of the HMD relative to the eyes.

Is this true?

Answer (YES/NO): NO